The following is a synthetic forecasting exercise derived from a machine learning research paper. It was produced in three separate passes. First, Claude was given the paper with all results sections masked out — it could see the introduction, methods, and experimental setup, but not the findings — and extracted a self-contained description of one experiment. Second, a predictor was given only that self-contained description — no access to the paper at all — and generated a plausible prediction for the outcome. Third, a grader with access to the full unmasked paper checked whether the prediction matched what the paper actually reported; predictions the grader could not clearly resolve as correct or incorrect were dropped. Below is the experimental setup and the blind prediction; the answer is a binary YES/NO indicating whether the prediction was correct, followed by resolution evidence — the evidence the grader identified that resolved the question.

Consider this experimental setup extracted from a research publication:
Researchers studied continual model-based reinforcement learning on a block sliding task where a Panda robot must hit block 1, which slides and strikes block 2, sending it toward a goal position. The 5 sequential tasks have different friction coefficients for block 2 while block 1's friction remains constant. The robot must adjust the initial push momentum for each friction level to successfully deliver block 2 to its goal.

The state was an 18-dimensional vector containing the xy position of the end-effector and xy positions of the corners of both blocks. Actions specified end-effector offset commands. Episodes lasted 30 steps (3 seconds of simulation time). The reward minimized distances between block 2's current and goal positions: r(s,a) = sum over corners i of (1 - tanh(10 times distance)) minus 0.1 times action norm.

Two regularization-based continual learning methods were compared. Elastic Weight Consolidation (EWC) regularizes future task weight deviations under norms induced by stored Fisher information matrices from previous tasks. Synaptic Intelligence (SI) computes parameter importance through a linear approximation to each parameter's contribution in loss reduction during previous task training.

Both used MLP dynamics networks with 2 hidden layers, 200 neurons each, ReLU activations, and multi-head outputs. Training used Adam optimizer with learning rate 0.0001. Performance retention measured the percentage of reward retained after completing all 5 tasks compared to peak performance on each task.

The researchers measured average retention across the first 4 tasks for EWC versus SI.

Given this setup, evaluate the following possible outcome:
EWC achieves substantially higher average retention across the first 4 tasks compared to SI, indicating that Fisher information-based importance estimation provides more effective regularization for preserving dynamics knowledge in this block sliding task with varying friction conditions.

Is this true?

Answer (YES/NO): NO